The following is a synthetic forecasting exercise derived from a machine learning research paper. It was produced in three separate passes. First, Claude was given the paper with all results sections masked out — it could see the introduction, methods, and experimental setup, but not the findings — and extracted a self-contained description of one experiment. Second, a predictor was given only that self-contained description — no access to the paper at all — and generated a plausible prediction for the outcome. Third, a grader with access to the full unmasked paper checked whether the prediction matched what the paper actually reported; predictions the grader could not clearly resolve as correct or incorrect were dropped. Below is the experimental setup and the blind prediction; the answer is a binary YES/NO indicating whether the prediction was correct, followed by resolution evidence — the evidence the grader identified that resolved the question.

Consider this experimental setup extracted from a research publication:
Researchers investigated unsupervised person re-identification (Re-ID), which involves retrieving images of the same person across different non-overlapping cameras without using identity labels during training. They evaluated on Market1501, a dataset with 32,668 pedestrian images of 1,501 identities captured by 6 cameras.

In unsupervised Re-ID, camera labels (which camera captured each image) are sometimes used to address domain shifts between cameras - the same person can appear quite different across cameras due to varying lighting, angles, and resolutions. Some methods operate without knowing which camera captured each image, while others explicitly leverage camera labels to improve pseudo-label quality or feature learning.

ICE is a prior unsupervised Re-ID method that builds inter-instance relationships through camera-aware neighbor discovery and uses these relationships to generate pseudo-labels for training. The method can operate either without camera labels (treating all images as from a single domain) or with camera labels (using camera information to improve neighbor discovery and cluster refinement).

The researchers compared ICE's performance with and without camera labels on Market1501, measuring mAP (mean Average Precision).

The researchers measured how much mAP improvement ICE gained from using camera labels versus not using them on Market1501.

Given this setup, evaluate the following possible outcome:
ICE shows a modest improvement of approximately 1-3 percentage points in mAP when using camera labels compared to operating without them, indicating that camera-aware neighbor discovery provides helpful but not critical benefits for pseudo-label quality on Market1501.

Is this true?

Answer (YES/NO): YES